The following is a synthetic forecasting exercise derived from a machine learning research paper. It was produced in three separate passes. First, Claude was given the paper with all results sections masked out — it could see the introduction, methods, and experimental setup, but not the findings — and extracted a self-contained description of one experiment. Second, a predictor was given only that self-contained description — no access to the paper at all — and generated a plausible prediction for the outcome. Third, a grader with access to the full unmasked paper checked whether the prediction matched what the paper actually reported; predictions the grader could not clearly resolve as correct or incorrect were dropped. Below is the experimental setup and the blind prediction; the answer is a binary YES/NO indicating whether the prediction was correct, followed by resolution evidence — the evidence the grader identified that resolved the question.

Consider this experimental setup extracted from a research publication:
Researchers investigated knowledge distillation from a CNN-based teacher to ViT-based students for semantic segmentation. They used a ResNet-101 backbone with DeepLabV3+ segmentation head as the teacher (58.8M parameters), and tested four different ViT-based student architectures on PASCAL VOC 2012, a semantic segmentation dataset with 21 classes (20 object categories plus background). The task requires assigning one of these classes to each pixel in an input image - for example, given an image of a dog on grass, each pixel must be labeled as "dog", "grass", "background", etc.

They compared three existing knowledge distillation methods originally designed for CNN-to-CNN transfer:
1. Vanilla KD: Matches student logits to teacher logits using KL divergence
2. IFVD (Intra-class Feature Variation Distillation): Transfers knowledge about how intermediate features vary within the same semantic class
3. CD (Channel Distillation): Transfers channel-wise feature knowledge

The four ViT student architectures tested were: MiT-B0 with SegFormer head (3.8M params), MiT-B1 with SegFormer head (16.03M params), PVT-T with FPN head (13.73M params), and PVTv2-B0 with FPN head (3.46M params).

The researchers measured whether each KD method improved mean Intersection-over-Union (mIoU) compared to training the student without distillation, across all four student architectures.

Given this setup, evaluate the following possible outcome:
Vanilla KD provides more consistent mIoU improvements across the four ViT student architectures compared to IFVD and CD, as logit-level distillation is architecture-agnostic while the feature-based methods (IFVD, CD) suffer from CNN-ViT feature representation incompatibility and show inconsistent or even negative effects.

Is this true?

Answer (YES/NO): YES